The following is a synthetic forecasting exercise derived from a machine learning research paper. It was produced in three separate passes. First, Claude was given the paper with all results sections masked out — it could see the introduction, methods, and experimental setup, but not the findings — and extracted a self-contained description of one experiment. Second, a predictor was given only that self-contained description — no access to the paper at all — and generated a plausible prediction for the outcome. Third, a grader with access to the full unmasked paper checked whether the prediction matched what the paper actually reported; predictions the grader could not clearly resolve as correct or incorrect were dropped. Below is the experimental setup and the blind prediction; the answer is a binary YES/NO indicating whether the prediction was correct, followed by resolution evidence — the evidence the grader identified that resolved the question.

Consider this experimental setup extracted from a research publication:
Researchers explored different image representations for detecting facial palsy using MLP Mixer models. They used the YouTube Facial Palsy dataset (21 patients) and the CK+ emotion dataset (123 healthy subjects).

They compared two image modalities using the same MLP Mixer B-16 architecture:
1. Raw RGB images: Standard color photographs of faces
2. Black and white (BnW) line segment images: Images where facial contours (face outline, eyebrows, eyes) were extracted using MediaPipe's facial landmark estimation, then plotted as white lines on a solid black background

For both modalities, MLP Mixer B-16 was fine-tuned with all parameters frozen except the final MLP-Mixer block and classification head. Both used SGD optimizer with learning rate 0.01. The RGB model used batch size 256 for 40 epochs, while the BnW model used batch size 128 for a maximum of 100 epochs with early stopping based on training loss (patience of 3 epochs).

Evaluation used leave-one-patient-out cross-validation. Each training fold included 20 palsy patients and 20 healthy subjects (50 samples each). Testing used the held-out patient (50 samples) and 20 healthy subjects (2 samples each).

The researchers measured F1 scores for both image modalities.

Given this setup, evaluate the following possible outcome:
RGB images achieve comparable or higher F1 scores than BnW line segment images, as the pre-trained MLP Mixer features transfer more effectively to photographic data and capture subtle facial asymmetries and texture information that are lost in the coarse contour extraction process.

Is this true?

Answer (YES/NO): YES